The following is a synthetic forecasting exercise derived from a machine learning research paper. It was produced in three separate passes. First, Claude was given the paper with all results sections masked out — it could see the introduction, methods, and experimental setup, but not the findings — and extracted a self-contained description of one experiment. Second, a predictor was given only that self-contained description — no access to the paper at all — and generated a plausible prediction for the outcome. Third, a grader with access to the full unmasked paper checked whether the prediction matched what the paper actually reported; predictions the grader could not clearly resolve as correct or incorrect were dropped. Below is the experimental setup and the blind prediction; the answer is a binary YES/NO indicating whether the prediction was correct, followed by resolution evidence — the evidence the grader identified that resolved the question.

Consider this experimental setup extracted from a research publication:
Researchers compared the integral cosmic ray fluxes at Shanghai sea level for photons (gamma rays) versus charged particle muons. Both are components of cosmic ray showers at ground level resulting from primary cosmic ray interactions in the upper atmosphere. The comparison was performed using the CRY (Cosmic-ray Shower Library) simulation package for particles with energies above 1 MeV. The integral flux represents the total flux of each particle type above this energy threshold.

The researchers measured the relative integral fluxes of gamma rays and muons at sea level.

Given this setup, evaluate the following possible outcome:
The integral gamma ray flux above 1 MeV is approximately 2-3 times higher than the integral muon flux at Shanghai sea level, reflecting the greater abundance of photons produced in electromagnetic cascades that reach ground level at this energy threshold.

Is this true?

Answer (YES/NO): NO